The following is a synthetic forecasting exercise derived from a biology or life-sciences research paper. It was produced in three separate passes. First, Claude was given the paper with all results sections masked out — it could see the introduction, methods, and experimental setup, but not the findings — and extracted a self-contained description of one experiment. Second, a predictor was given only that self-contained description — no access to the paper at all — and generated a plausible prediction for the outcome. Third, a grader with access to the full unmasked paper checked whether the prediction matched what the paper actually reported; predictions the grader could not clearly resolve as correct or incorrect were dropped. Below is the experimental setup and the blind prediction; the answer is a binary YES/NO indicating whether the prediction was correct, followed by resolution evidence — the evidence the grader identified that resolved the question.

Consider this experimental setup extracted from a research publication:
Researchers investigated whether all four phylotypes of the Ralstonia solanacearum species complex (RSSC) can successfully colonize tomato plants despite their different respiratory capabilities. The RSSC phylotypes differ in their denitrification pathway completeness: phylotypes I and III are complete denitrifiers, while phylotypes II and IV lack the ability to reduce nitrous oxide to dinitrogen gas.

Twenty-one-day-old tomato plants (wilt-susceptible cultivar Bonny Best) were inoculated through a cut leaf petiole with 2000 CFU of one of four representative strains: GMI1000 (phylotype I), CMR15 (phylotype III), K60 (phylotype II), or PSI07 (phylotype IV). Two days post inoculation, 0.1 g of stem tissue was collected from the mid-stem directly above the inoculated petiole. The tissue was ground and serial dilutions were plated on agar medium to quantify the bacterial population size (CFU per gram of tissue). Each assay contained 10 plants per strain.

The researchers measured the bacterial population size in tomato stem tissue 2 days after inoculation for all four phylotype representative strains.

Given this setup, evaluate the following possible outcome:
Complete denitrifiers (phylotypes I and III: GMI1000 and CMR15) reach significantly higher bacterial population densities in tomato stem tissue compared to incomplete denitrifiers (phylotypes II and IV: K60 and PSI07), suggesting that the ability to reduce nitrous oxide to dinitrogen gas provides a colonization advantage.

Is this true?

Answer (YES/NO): NO